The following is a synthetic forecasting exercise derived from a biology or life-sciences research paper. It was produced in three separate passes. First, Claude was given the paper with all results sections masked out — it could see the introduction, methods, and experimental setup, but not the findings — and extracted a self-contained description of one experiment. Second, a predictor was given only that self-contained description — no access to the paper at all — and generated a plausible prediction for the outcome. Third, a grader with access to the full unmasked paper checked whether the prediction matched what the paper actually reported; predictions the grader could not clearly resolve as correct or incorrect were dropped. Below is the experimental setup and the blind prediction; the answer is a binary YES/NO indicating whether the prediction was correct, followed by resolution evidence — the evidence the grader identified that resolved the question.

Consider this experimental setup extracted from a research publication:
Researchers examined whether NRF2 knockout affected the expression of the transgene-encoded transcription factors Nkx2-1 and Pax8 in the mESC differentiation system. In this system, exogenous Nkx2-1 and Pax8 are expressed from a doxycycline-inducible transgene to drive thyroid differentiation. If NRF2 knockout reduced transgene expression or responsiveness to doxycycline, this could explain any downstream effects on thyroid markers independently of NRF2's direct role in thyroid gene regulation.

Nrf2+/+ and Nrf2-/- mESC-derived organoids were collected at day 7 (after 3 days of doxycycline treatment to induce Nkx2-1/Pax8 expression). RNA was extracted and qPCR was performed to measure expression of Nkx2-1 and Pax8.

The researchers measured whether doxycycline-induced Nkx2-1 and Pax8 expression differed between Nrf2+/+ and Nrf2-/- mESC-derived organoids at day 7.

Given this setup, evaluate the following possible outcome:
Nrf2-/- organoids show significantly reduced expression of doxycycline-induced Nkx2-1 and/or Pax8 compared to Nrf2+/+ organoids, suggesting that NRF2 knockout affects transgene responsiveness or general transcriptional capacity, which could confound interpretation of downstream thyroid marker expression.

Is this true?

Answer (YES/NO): NO